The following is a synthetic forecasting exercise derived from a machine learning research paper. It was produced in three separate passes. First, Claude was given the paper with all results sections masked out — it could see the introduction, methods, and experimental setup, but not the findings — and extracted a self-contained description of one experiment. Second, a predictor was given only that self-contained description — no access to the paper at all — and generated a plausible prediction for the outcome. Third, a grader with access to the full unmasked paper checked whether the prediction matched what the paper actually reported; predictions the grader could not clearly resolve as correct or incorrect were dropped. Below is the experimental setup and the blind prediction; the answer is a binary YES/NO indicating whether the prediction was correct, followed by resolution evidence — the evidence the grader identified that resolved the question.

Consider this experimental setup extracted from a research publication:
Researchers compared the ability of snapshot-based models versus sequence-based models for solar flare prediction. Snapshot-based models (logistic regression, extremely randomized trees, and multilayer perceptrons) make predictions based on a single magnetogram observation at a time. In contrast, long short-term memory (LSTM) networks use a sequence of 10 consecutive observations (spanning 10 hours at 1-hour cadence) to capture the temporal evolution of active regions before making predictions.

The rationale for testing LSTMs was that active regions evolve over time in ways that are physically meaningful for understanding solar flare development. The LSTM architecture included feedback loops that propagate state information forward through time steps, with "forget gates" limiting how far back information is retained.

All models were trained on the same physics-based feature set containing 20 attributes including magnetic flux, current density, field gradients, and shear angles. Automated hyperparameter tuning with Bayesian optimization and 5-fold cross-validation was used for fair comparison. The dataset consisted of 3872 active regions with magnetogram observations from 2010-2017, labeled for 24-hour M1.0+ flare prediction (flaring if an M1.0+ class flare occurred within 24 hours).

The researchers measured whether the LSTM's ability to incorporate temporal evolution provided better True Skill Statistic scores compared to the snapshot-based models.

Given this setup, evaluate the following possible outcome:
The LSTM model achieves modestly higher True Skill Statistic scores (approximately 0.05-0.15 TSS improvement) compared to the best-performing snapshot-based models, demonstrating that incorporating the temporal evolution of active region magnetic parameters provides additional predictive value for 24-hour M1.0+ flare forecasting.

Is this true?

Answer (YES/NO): NO